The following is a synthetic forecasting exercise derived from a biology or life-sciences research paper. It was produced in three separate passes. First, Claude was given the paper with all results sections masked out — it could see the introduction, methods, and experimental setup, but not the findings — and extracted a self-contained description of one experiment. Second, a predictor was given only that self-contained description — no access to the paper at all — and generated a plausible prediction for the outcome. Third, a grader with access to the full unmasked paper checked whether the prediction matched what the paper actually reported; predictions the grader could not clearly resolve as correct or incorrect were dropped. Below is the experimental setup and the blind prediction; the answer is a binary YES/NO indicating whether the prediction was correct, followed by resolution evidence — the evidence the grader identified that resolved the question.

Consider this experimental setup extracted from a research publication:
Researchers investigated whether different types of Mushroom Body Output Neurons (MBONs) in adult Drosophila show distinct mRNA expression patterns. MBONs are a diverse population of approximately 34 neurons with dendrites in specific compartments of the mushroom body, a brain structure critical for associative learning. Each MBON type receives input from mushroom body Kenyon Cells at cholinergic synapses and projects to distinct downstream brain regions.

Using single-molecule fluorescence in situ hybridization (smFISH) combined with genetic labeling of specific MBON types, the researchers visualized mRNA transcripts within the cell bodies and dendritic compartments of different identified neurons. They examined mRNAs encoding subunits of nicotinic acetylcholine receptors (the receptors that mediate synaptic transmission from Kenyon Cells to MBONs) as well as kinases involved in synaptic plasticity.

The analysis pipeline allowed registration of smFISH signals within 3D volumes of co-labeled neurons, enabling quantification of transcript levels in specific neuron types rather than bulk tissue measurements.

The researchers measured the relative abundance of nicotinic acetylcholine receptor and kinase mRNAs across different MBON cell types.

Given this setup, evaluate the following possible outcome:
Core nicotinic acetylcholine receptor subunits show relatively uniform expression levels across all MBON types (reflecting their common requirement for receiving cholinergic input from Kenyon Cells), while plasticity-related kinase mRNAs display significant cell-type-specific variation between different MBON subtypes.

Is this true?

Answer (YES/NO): NO